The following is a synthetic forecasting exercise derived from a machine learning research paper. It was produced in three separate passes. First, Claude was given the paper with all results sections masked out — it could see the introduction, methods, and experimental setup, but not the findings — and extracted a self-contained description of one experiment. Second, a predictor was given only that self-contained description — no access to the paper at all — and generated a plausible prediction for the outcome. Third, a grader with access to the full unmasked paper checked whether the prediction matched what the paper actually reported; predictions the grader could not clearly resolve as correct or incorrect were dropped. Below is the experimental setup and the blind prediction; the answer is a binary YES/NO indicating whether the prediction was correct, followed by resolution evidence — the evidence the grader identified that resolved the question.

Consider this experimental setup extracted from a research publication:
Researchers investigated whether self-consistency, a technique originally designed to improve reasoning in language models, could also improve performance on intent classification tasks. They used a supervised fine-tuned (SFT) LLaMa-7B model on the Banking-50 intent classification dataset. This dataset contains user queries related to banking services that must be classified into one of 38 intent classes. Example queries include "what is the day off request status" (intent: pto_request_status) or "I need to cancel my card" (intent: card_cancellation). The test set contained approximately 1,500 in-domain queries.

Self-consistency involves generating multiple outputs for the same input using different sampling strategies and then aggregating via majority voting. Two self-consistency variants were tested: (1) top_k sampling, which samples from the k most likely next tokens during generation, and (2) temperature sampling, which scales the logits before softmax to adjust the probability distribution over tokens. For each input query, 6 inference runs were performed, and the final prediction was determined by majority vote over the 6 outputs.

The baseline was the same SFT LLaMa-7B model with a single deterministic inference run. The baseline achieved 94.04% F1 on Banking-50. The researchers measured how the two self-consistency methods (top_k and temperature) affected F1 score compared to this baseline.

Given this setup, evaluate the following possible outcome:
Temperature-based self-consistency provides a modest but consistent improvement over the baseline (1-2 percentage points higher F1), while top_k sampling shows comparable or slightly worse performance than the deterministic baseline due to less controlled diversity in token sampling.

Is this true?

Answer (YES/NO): NO